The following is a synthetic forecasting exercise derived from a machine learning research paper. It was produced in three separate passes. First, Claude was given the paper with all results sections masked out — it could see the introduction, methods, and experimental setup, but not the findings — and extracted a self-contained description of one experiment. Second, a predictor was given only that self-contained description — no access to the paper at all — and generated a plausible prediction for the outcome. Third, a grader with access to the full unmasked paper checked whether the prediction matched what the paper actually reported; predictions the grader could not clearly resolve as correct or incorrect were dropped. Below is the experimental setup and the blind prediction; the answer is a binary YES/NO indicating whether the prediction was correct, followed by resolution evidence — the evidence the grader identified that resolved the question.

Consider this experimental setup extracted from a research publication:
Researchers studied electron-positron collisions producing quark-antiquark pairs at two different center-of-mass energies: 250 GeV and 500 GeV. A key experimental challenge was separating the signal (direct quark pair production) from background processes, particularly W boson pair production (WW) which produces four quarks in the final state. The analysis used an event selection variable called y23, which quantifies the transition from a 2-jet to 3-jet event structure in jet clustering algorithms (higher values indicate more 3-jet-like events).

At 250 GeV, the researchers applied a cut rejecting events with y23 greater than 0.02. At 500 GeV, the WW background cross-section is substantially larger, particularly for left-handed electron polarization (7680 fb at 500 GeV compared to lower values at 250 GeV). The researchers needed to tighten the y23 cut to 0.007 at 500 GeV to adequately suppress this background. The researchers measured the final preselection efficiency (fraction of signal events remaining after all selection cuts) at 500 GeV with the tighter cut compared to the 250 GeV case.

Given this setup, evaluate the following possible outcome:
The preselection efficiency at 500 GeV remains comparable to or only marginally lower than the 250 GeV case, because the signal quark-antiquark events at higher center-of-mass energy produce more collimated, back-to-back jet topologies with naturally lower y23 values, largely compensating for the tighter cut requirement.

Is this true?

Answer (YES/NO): NO